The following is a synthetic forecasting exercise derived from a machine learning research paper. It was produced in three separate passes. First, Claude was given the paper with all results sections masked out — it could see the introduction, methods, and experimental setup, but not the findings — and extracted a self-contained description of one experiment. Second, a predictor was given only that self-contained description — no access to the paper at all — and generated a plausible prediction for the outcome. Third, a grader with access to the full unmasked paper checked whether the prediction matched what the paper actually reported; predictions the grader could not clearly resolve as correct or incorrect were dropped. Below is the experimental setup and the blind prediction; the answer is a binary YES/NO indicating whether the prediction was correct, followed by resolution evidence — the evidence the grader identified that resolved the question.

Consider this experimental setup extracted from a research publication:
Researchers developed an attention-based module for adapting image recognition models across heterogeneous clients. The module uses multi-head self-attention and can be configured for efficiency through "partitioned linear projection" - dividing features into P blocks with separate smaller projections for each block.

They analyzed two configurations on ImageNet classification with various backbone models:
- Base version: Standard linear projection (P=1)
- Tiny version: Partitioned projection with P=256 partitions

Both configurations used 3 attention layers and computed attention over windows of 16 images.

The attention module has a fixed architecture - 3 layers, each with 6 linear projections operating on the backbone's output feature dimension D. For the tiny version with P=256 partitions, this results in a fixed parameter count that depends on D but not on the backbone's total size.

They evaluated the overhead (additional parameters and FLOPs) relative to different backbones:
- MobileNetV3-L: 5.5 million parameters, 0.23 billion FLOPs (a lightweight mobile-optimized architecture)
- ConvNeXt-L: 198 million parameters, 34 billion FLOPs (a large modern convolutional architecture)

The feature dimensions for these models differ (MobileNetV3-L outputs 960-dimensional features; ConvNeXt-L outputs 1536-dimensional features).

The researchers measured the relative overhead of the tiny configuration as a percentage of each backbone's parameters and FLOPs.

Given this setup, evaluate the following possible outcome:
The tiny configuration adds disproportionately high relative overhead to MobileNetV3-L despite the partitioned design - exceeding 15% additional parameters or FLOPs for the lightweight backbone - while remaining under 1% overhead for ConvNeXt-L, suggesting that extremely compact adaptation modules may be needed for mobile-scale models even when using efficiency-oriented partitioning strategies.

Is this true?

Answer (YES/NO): NO